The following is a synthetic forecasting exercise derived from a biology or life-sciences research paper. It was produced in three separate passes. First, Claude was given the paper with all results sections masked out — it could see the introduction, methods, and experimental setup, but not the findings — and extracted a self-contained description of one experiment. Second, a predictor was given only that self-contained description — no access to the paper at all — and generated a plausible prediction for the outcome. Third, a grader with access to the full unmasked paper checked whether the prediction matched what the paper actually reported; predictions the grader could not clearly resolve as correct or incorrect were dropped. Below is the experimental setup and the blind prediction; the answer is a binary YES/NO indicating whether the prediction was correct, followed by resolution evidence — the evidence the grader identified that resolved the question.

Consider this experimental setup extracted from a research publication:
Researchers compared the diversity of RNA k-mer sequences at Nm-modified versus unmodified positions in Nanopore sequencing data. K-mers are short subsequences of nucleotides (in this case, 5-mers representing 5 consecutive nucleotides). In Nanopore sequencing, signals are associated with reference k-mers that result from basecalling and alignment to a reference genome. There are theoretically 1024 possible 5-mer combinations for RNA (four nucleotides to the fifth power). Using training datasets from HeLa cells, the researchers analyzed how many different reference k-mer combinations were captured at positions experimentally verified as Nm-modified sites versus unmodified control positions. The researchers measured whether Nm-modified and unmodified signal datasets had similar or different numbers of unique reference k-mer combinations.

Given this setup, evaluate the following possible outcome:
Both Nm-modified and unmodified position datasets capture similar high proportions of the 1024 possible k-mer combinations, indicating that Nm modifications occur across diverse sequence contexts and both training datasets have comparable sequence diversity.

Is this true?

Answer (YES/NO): NO